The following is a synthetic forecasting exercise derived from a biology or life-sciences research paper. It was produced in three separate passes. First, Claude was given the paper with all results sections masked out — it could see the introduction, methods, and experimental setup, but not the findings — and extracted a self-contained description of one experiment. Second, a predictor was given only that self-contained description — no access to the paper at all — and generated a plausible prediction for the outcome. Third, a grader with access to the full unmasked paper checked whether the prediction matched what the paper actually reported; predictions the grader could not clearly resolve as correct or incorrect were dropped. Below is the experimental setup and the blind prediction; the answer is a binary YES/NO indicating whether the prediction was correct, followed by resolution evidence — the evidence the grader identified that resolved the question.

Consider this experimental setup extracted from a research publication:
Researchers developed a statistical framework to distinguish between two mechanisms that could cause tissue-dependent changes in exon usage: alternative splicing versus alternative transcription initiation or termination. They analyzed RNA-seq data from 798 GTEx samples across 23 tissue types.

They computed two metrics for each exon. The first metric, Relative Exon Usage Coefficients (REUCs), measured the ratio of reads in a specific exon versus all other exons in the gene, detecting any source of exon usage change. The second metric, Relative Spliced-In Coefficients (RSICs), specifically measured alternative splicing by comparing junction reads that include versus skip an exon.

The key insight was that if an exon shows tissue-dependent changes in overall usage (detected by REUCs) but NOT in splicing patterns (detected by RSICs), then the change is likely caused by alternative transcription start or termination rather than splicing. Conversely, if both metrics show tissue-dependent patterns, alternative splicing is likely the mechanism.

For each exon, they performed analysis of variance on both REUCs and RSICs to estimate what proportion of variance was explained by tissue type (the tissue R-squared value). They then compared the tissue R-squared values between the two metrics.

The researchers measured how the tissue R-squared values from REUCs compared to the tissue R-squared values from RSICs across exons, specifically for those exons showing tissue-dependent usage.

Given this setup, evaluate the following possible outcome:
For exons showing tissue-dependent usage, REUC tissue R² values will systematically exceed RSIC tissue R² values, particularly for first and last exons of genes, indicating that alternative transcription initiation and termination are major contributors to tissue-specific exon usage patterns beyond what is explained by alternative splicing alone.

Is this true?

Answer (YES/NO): NO